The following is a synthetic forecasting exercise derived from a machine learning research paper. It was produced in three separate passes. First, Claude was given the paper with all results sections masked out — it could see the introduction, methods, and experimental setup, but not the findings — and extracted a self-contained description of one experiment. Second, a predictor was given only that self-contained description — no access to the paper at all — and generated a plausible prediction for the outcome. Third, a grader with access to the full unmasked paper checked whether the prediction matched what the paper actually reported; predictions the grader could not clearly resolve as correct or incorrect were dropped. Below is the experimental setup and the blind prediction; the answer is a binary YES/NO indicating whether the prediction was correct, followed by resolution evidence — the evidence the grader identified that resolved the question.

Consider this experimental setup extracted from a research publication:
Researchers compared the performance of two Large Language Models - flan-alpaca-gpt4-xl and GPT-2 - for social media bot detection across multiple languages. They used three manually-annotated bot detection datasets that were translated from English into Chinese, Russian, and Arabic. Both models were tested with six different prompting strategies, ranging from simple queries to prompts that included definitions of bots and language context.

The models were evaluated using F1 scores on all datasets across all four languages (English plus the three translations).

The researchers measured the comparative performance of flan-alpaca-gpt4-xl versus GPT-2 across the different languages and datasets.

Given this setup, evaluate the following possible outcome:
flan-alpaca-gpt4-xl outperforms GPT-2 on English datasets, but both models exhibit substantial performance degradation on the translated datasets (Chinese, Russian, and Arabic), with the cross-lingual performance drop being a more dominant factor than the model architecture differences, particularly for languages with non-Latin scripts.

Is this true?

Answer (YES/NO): NO